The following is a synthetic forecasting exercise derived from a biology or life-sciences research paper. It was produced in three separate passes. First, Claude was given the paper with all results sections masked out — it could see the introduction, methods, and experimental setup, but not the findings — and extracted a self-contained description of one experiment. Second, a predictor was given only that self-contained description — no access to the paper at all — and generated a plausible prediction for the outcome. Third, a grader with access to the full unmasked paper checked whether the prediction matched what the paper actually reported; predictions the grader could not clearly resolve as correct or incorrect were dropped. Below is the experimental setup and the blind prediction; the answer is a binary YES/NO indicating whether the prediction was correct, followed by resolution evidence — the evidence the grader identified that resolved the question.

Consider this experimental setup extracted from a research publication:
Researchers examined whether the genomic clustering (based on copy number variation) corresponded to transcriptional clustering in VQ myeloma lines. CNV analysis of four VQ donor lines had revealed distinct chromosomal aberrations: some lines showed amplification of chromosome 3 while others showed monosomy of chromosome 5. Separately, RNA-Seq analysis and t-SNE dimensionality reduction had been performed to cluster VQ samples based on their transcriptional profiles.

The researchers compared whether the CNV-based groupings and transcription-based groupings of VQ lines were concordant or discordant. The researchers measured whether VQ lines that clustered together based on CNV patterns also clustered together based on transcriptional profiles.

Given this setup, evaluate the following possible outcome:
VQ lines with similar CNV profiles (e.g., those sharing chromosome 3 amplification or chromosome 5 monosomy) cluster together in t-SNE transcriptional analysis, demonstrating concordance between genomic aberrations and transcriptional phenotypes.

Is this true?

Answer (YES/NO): YES